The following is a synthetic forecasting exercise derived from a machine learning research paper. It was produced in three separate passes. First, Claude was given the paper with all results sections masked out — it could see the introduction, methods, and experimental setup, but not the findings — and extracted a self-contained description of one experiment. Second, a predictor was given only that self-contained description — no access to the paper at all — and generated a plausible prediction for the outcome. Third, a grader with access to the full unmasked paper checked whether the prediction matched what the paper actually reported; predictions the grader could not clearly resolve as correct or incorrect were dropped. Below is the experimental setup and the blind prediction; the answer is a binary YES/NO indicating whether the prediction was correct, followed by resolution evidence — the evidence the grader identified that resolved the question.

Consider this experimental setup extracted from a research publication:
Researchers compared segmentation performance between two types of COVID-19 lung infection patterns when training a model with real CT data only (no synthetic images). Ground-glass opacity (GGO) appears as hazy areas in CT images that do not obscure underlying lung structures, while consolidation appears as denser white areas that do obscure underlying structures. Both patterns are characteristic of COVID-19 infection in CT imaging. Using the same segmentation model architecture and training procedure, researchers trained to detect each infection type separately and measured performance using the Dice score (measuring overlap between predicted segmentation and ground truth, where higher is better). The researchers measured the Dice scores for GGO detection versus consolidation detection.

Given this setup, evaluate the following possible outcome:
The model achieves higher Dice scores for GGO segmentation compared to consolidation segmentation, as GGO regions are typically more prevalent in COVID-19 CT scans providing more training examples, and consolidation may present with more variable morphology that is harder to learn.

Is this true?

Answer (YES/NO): YES